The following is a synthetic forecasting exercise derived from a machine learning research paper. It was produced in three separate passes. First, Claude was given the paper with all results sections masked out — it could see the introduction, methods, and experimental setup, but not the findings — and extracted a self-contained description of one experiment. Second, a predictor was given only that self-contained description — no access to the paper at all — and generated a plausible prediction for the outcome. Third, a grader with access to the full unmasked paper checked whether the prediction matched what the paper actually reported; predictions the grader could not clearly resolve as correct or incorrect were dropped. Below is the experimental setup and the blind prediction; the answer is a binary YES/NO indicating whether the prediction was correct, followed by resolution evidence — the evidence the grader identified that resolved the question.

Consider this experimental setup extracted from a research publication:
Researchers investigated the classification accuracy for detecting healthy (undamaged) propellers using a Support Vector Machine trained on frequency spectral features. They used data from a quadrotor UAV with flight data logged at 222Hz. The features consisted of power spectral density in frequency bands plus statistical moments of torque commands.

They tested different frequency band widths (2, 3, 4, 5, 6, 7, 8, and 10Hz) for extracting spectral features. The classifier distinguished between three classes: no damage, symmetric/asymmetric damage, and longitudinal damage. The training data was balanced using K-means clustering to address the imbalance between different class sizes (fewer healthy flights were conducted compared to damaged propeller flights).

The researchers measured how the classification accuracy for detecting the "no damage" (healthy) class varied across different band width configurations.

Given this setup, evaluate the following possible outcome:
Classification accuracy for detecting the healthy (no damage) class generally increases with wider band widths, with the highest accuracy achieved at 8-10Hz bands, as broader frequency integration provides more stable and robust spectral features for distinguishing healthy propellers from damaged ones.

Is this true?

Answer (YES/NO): NO